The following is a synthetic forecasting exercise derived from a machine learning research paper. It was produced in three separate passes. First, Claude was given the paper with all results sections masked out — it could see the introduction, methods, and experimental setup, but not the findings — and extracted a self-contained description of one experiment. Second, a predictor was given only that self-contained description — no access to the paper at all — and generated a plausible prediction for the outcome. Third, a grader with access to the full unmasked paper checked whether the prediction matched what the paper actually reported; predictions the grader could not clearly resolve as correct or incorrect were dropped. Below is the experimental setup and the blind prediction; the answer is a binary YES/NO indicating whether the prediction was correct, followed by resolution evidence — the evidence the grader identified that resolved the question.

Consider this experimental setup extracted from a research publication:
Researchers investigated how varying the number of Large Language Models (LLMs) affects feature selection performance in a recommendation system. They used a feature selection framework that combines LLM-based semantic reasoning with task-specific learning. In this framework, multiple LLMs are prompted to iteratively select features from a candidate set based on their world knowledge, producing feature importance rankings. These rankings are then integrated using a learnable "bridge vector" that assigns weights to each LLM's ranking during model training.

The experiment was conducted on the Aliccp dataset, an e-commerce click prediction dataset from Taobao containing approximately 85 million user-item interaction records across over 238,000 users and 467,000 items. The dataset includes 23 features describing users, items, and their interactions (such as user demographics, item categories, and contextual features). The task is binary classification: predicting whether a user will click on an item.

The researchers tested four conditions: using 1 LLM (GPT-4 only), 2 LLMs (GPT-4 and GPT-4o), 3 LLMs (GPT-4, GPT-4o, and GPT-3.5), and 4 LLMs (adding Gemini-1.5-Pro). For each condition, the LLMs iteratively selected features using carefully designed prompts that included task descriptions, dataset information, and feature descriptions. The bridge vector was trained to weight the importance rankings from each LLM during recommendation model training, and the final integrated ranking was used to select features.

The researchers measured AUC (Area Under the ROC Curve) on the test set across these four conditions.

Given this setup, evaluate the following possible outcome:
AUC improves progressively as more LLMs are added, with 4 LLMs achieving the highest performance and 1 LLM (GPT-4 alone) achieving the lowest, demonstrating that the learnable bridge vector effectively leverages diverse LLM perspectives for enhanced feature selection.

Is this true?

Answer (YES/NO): NO